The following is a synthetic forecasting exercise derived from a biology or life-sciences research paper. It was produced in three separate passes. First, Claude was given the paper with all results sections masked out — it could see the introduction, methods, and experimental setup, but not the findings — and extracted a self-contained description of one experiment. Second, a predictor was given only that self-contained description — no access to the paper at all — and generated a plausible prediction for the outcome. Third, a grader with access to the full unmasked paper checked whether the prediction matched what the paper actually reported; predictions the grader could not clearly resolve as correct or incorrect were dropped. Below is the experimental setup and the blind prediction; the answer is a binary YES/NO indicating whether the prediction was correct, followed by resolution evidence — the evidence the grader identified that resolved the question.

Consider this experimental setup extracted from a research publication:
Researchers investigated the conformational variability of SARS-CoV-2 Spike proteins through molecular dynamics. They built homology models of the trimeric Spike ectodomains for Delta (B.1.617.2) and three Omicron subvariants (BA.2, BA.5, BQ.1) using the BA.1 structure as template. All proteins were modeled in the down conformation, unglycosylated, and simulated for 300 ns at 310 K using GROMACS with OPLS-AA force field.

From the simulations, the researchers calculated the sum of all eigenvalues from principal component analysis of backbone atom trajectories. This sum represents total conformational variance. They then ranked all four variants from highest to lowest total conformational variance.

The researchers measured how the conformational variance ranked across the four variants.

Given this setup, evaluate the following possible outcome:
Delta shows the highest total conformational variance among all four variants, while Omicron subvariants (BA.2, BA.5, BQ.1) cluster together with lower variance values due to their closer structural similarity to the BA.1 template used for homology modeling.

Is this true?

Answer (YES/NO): NO